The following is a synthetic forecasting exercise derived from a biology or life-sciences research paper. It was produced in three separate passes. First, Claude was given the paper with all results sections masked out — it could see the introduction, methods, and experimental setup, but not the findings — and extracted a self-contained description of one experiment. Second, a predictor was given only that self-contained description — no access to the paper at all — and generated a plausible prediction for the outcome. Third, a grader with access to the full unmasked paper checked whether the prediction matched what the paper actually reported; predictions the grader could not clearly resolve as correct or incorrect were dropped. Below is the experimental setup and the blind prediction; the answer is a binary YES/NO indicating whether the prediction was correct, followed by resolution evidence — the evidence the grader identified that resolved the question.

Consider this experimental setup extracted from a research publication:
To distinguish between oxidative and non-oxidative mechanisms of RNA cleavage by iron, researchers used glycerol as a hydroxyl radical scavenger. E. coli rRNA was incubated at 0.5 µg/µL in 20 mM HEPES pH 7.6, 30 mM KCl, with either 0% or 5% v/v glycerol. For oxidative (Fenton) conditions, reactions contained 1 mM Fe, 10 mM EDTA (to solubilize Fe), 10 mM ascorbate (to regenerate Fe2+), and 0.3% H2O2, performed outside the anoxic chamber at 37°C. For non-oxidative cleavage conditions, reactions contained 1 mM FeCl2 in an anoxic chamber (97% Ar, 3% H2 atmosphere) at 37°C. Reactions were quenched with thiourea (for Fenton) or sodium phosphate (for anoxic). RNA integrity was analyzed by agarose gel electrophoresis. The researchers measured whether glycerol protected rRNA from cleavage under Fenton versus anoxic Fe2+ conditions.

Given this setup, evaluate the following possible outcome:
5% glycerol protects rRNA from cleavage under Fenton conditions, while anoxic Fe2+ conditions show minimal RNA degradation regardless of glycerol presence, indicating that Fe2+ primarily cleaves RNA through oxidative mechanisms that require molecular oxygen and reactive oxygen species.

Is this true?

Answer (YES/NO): NO